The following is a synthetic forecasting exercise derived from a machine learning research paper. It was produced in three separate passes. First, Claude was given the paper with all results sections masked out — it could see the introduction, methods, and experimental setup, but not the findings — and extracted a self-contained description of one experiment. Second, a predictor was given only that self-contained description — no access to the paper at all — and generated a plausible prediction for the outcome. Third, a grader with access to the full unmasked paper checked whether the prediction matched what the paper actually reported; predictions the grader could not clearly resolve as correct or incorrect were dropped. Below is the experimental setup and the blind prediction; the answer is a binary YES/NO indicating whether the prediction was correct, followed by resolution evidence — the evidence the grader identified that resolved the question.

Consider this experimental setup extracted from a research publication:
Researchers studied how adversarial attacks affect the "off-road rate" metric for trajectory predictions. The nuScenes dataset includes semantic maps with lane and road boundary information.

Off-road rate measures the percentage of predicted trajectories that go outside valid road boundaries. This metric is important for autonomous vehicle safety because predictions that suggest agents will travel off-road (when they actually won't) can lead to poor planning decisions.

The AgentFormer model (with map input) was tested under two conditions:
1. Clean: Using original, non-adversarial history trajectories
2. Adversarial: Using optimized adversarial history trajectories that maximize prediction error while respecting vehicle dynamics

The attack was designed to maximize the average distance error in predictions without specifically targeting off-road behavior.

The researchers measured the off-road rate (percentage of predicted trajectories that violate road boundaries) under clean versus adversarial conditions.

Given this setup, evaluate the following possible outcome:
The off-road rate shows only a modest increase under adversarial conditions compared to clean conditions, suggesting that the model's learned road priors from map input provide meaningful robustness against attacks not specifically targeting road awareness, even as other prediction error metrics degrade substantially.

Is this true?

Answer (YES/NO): NO